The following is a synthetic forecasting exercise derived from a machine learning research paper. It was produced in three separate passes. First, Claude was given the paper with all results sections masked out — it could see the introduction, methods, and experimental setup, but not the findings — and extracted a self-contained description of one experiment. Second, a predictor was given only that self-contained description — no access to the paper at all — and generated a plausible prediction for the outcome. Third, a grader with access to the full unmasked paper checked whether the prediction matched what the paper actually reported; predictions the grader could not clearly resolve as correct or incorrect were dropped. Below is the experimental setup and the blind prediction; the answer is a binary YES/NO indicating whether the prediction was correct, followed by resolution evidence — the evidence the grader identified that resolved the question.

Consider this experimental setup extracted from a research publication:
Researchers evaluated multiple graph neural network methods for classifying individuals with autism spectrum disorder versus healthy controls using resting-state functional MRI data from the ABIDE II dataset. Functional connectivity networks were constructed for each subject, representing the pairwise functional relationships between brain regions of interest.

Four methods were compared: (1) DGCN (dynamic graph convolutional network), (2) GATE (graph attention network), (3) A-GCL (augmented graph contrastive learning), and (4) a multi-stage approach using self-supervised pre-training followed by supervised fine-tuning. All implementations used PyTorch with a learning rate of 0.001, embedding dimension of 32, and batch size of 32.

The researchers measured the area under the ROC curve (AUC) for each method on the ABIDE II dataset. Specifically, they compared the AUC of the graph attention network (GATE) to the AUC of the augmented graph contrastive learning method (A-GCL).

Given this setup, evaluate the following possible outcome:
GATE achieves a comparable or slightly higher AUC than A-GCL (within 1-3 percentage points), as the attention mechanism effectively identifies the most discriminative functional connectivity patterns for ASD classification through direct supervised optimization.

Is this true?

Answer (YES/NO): NO